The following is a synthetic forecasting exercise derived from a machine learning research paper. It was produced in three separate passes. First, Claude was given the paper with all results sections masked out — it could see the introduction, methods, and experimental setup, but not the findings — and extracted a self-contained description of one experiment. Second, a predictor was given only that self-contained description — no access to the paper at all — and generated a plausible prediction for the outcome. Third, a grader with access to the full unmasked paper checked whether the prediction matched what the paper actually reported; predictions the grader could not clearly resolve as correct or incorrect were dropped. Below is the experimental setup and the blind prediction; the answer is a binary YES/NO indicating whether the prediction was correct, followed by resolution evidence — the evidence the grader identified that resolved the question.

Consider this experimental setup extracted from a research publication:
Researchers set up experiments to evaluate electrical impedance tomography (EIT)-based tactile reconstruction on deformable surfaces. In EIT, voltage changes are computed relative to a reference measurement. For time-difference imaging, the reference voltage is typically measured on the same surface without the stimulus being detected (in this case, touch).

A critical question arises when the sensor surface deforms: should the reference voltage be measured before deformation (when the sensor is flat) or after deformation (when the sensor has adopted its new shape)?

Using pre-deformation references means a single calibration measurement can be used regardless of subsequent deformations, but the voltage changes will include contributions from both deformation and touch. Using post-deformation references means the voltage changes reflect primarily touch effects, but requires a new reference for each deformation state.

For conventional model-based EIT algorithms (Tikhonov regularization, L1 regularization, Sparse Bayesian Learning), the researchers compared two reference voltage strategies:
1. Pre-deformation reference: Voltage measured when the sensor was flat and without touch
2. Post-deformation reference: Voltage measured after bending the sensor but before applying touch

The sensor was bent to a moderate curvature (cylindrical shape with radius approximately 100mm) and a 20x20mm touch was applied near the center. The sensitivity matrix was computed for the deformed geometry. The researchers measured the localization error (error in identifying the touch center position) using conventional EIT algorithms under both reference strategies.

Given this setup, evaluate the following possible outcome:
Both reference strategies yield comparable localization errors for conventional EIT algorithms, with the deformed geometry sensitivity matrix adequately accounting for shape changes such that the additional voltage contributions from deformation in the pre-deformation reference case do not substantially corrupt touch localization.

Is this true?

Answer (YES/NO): NO